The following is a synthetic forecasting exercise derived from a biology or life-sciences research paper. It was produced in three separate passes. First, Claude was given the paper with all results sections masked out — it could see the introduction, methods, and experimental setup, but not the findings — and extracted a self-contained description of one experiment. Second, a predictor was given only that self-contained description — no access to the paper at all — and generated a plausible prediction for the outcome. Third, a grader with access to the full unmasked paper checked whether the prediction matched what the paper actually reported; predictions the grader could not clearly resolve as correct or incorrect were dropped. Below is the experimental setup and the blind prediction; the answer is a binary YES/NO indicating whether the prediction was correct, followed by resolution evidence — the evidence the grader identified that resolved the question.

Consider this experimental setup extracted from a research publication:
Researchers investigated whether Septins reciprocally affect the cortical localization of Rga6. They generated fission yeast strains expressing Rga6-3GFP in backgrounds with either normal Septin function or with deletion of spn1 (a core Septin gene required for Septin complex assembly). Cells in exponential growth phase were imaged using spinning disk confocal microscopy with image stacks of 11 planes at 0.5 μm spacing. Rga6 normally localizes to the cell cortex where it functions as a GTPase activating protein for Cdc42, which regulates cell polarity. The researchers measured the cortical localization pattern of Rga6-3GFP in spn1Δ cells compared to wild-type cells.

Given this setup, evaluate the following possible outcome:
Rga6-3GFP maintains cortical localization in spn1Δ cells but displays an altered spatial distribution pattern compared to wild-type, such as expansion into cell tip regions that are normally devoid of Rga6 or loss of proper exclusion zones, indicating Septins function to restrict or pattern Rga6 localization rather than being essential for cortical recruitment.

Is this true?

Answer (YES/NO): NO